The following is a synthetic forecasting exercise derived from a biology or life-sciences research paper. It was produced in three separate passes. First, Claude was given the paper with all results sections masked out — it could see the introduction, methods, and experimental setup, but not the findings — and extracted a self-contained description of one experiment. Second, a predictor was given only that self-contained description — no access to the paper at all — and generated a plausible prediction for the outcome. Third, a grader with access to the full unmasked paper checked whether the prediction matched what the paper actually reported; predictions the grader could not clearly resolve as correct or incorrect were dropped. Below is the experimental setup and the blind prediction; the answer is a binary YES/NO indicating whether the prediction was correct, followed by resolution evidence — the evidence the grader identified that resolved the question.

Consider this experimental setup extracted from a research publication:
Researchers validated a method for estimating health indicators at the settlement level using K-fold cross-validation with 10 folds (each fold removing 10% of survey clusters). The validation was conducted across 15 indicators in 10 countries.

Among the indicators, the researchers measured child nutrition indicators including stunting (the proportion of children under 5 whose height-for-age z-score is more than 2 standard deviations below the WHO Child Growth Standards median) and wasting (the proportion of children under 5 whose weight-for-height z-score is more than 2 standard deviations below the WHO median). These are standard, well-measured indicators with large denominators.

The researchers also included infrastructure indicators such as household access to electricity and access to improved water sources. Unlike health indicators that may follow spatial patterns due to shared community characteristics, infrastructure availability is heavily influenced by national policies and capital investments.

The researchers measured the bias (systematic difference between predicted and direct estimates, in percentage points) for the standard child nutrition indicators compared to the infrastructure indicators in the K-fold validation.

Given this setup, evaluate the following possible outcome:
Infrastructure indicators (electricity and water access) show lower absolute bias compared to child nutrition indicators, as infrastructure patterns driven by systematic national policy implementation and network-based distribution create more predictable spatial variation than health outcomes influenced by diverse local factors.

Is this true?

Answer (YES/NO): NO